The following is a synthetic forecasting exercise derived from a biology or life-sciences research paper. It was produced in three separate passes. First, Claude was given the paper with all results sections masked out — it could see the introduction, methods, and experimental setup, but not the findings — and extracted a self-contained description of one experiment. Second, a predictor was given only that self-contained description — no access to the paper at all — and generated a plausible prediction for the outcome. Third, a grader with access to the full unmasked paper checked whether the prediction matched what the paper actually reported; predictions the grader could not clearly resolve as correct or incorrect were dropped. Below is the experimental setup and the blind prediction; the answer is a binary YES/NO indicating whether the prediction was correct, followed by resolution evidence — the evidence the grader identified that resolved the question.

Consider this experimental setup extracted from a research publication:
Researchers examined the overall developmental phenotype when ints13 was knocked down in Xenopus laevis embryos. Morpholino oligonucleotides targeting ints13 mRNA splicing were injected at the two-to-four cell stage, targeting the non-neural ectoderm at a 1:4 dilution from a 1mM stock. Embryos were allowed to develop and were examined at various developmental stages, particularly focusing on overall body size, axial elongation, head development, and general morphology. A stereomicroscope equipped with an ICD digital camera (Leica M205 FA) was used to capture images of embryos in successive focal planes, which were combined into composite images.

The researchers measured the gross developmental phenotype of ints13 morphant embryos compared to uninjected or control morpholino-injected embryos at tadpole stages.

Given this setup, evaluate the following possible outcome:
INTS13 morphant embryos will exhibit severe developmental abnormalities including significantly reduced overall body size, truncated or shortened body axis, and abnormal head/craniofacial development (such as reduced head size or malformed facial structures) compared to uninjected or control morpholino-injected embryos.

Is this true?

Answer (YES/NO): YES